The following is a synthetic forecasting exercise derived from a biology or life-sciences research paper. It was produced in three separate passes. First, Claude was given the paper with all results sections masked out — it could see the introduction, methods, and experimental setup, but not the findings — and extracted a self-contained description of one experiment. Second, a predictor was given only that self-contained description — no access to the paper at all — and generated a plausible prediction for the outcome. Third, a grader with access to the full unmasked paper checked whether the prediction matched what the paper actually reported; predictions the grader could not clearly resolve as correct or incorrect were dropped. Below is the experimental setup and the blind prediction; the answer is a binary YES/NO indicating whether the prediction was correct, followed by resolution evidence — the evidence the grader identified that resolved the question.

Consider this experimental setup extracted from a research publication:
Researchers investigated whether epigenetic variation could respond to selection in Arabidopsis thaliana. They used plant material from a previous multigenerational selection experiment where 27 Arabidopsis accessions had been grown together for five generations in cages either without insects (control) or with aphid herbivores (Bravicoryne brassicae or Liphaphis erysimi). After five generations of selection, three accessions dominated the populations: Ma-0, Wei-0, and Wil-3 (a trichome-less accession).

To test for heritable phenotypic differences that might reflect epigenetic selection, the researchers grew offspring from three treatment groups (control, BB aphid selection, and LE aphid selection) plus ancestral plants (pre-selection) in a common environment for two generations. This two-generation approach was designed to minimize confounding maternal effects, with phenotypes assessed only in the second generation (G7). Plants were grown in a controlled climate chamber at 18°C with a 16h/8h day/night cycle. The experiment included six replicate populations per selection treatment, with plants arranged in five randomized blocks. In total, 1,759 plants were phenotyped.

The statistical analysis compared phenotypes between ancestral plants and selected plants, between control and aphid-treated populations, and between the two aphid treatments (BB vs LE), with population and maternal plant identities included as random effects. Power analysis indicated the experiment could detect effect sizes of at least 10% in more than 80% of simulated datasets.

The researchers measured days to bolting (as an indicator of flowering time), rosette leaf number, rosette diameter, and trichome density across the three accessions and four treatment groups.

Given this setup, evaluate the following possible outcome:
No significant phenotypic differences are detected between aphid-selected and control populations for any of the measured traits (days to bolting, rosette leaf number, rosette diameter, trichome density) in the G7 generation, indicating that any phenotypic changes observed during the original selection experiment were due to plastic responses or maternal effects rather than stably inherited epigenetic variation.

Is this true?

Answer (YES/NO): NO